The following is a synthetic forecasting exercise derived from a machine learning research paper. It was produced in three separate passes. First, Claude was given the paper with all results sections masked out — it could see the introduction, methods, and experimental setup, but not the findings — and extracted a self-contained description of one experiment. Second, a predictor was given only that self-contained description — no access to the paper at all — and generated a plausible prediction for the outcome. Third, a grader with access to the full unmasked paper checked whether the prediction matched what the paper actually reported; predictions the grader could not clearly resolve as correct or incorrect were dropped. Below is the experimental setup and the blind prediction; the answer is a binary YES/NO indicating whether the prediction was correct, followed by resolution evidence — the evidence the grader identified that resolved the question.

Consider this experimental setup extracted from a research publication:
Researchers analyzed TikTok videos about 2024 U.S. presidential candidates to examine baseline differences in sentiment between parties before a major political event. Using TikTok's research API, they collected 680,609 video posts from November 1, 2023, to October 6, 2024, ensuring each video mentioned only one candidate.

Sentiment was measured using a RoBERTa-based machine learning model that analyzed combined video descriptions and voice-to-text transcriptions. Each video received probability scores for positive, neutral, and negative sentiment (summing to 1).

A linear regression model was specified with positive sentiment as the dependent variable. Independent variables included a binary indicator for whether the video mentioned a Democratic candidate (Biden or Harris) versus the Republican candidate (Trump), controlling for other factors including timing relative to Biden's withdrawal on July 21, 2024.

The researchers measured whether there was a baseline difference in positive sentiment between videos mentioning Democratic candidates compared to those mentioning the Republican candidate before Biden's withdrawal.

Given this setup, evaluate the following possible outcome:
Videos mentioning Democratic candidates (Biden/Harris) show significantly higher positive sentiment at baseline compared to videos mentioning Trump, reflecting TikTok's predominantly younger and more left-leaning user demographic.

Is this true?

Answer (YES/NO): NO